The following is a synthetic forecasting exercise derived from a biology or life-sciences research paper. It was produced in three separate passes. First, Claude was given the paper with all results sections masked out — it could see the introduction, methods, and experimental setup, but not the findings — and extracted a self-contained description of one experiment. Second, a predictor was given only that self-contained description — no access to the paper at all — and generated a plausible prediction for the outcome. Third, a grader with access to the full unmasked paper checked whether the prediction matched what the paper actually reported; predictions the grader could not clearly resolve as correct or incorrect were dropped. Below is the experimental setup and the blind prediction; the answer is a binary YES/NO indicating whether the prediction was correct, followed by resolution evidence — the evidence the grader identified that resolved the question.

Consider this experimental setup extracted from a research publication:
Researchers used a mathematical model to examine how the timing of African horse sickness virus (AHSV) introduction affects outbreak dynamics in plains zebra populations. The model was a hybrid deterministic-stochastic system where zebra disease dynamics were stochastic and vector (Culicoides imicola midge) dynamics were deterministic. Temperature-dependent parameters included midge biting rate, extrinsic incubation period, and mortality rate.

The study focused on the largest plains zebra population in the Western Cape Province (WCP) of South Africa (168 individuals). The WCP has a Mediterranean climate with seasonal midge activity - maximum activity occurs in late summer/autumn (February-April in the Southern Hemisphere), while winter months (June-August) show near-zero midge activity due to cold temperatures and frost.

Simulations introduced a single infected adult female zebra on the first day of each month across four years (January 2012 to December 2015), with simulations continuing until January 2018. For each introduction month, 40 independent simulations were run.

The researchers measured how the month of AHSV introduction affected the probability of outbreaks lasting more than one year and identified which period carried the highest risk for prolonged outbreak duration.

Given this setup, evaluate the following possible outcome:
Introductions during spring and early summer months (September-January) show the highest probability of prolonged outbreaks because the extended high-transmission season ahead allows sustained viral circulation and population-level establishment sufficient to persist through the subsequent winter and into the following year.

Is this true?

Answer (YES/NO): NO